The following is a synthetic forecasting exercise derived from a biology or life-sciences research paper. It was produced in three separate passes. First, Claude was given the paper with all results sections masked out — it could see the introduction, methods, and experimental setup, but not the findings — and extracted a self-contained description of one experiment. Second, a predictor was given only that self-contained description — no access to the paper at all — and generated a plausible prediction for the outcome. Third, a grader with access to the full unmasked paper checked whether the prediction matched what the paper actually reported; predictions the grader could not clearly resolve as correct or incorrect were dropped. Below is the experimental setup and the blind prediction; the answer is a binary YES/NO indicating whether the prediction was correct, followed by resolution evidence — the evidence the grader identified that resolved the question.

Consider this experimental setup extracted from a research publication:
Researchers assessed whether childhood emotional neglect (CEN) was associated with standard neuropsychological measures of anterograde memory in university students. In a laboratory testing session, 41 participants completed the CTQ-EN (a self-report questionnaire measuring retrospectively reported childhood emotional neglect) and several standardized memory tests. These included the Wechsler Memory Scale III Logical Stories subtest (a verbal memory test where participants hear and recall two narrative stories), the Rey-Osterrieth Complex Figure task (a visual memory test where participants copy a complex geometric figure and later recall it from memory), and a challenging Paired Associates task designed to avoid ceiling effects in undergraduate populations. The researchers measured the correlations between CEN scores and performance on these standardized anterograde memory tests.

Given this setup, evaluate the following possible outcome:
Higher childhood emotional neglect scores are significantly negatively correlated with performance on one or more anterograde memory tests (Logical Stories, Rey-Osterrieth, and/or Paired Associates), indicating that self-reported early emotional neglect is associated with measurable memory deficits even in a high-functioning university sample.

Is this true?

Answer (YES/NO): YES